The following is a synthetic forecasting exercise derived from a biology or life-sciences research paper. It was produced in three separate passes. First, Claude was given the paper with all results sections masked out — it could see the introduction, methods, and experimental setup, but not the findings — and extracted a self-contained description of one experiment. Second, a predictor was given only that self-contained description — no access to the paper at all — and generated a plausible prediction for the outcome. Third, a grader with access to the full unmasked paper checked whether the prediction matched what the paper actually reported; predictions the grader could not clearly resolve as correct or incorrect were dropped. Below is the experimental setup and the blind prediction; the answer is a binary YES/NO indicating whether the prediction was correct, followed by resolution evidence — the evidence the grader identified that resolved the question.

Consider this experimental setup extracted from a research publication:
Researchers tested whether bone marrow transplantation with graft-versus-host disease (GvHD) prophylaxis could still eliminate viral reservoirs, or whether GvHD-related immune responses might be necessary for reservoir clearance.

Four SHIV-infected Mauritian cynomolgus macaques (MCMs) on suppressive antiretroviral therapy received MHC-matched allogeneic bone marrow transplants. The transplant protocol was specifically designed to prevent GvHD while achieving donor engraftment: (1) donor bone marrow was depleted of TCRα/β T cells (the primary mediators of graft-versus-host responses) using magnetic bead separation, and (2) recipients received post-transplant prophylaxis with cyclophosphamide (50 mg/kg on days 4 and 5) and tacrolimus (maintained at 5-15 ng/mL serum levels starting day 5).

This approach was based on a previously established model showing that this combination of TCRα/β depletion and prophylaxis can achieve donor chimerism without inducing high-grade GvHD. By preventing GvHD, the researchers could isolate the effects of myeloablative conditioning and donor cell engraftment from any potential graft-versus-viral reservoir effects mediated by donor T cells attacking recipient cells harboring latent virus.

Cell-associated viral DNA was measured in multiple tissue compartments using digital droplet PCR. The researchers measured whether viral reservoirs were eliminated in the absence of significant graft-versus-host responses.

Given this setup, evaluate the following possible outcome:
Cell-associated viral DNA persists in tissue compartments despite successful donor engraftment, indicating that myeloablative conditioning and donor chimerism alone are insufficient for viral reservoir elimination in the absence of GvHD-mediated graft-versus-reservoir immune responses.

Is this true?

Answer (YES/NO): YES